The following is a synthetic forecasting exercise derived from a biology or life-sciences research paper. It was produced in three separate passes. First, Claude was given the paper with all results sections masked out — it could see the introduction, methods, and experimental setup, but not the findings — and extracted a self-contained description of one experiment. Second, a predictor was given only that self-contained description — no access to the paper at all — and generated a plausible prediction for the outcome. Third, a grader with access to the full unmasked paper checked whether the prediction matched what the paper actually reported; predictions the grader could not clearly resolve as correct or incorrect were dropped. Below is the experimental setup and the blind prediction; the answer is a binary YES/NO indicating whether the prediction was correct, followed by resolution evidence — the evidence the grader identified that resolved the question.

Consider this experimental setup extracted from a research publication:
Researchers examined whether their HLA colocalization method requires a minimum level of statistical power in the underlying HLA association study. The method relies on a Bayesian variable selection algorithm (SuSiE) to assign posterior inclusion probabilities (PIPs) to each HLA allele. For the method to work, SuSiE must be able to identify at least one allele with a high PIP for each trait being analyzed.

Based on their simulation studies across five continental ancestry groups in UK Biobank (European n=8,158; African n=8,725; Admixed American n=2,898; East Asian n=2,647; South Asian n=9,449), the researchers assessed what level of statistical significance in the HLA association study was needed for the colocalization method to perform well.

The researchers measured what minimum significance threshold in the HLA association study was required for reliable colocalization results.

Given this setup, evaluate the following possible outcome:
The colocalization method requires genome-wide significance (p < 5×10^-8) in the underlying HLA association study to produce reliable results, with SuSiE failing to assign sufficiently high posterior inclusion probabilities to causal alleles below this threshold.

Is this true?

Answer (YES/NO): YES